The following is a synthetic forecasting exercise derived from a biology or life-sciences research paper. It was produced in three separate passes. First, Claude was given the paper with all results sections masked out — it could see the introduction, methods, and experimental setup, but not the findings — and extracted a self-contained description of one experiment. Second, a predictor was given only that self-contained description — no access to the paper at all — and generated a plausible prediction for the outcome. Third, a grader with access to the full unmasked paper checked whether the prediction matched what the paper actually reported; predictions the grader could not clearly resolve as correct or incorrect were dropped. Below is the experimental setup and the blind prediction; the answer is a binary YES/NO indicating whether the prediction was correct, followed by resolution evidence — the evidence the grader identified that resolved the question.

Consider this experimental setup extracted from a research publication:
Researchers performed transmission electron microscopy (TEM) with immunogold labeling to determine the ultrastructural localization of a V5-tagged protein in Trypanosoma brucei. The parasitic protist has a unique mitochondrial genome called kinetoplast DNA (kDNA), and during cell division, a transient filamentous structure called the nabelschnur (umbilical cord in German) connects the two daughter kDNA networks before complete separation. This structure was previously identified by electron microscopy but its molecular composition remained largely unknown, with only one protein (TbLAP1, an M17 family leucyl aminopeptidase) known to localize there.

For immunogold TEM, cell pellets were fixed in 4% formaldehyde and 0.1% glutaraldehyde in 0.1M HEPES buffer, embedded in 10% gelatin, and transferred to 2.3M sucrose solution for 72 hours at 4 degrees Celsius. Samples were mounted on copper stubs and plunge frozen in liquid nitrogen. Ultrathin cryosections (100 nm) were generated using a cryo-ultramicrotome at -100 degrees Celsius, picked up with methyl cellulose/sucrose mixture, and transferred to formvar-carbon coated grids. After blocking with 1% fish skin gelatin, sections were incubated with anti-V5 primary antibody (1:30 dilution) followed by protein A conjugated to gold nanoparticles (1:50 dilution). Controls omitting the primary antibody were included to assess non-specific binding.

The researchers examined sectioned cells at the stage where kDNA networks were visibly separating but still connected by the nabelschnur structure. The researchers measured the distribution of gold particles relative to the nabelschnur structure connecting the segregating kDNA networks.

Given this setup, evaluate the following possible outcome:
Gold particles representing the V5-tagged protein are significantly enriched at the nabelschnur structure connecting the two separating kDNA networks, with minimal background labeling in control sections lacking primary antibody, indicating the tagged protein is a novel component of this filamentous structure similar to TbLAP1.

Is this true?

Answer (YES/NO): NO